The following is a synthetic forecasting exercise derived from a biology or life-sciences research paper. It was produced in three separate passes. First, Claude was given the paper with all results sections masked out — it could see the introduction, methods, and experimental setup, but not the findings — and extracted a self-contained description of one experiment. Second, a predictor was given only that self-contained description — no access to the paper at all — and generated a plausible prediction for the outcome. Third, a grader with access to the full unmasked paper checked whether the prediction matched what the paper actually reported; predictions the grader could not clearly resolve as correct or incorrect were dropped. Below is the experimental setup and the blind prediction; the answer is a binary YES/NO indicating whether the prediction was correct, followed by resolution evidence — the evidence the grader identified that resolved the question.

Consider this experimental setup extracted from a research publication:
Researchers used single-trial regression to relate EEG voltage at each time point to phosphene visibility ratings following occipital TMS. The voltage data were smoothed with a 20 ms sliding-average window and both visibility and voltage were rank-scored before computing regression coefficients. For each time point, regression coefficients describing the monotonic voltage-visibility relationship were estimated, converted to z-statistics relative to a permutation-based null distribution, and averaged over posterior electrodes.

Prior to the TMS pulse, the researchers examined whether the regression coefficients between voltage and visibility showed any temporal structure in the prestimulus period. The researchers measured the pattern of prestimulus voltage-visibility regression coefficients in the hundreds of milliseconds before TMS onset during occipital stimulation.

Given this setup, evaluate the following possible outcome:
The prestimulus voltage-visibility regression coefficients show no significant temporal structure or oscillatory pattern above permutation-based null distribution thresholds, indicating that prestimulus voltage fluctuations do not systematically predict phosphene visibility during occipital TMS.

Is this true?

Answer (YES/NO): NO